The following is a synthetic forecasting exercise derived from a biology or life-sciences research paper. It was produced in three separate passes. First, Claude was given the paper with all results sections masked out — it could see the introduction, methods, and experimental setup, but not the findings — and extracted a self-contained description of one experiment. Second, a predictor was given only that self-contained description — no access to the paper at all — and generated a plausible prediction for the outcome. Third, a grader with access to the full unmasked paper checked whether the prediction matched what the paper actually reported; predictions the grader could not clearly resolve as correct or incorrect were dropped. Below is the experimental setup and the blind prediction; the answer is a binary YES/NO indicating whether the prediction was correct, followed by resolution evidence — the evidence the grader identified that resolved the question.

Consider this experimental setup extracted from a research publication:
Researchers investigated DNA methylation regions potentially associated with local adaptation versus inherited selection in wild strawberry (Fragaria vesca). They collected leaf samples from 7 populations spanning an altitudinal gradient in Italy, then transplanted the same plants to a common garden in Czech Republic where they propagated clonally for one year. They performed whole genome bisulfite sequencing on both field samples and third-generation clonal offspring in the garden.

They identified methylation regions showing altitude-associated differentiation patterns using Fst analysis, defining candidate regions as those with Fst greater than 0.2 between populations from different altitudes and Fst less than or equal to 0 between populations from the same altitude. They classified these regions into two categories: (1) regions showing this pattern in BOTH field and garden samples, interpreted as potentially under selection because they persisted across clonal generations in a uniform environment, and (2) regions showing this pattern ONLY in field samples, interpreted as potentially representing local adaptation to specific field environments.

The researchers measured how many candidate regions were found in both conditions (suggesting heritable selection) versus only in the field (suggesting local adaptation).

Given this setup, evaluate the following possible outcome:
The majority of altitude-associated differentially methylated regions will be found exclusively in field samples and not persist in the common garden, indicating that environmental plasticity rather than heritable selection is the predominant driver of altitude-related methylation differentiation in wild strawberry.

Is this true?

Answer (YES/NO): YES